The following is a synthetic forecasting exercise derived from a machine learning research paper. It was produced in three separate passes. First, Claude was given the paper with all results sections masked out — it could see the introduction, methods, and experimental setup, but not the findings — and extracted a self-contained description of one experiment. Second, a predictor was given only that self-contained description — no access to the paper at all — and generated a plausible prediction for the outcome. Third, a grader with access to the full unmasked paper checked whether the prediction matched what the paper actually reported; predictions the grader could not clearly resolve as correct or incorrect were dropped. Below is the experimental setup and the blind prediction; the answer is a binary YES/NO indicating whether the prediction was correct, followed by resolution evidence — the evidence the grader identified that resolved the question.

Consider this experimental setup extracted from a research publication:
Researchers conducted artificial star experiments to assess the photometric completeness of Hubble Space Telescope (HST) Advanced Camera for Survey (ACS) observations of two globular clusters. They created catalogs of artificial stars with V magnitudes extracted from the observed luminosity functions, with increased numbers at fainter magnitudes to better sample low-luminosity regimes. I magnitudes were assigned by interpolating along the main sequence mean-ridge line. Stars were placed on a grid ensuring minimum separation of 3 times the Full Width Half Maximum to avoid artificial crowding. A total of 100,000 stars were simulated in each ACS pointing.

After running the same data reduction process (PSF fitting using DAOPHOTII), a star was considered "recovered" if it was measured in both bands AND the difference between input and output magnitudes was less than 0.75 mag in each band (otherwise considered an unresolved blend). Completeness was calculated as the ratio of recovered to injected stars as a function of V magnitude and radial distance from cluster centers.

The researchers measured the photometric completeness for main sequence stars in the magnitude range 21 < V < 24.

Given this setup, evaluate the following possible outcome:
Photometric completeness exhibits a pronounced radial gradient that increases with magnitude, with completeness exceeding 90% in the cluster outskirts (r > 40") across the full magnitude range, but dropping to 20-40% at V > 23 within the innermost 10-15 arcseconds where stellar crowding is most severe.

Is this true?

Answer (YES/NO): NO